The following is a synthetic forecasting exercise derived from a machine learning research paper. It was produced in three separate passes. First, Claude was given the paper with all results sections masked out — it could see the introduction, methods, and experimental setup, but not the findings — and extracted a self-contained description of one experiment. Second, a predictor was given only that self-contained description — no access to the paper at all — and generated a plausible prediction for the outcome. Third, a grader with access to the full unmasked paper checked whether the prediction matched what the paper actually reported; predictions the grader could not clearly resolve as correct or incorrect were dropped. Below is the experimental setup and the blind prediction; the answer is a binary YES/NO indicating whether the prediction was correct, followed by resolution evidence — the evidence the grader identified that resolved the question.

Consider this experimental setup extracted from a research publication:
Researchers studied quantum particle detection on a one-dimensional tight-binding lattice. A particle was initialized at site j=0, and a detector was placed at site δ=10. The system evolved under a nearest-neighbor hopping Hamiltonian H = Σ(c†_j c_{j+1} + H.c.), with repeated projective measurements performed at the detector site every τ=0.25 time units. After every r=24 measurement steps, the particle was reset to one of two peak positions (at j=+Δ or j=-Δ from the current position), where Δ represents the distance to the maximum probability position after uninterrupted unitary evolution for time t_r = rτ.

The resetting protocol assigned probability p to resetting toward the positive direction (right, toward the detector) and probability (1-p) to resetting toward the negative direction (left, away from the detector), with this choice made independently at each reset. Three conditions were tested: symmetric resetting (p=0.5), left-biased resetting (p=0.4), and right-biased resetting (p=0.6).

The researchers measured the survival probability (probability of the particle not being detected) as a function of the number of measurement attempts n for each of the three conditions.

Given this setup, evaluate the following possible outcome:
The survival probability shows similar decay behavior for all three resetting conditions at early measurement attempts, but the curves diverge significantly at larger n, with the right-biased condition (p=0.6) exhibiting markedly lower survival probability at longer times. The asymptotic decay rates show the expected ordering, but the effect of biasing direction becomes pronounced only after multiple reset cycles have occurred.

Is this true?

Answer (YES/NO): NO